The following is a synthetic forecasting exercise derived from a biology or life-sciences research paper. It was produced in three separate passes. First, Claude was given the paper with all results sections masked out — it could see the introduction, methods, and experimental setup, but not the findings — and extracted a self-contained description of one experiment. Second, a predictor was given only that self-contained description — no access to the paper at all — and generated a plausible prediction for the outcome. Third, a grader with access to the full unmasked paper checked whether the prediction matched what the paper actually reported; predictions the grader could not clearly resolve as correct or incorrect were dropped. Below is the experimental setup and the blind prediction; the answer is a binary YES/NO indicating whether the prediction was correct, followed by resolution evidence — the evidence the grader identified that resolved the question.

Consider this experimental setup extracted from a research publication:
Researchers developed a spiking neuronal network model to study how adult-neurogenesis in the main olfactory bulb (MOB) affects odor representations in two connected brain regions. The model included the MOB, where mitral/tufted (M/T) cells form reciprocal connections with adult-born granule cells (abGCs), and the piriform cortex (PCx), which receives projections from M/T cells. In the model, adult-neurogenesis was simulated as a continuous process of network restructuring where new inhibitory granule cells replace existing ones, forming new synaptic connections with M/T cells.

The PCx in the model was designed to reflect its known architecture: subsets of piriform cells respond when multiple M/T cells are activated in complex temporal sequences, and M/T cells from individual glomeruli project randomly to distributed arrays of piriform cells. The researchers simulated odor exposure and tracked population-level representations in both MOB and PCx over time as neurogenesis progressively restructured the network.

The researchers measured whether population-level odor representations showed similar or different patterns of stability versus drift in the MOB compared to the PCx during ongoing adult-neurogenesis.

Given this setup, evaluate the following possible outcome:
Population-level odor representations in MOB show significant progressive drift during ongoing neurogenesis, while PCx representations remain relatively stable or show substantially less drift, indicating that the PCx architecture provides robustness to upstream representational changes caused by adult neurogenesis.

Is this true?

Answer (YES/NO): NO